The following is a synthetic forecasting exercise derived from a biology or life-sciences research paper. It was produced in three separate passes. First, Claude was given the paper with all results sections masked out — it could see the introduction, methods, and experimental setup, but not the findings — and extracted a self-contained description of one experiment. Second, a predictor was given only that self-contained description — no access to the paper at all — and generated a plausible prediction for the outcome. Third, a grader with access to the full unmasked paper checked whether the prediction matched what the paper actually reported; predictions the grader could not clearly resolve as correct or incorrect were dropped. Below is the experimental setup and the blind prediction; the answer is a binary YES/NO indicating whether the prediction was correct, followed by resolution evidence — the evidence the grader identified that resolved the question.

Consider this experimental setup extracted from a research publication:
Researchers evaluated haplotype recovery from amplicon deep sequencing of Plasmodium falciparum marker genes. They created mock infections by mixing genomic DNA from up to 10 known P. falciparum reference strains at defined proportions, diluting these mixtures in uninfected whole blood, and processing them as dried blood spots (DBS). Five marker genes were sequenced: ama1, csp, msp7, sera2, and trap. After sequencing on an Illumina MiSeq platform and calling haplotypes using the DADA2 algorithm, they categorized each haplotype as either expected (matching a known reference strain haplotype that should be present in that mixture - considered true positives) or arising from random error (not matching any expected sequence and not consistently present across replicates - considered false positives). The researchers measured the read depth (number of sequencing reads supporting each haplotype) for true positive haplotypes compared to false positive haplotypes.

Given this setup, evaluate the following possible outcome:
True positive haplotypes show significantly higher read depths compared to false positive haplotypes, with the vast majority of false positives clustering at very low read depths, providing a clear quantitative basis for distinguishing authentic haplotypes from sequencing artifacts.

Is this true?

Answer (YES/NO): NO